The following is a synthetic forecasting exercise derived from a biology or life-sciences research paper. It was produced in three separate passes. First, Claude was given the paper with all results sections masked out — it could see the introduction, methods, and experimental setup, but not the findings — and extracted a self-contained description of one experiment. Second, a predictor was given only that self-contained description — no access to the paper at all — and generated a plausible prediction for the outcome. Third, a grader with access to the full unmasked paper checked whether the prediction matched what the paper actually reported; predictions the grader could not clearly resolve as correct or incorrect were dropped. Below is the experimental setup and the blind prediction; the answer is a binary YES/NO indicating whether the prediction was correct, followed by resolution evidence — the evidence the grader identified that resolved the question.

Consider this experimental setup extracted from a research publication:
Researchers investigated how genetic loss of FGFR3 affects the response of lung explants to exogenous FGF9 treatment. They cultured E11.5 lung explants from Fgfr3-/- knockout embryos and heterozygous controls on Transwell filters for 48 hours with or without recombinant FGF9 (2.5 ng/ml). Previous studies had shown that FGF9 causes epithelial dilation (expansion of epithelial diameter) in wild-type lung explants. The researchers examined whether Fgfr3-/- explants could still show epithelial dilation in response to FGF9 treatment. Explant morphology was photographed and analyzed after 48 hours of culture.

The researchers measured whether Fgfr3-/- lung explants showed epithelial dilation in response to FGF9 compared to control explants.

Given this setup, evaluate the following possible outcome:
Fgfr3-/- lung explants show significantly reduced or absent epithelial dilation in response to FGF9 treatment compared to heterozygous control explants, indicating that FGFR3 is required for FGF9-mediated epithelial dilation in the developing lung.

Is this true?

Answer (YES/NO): YES